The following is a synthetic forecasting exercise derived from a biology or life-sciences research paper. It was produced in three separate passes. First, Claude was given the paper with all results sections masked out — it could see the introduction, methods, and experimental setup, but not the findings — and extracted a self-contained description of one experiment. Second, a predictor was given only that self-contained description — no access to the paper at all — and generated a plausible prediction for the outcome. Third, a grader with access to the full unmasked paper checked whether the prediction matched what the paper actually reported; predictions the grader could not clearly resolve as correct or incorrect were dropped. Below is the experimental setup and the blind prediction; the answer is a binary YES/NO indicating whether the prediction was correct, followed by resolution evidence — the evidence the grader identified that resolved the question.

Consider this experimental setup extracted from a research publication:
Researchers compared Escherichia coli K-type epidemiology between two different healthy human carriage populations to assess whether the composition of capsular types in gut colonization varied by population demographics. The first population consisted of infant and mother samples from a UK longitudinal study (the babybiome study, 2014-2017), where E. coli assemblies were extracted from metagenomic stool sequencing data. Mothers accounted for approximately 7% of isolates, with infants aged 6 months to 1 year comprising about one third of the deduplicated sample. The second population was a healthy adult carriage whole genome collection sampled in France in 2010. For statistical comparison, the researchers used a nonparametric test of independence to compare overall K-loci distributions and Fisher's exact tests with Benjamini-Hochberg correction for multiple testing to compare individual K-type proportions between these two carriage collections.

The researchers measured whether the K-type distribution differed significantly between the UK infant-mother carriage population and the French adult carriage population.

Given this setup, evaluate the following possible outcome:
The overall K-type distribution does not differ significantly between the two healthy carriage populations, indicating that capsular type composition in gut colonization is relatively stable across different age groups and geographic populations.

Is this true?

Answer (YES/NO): YES